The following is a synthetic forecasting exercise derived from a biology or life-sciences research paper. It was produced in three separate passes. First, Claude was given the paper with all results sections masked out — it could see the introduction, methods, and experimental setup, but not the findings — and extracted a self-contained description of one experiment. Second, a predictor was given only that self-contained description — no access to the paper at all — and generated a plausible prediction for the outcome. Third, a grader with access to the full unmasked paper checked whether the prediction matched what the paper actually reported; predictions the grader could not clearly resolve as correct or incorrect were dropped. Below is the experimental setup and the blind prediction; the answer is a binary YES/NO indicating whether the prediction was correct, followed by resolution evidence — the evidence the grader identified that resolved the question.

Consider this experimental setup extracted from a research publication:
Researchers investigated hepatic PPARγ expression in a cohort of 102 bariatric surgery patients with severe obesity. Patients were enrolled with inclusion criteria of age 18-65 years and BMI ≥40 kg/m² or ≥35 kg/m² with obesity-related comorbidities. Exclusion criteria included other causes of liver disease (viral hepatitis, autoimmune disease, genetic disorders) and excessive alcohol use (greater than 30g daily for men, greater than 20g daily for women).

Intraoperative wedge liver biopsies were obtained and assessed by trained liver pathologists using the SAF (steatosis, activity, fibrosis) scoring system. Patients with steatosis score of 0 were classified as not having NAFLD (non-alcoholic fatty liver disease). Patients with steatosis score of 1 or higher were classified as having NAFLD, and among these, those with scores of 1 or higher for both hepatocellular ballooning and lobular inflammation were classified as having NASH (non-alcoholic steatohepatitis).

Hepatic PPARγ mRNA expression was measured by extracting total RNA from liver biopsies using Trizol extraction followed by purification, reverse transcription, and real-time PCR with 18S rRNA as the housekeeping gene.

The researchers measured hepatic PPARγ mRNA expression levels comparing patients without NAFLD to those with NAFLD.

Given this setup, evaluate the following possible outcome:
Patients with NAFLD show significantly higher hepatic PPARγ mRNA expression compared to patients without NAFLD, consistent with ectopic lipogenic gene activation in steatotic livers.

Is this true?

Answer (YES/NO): YES